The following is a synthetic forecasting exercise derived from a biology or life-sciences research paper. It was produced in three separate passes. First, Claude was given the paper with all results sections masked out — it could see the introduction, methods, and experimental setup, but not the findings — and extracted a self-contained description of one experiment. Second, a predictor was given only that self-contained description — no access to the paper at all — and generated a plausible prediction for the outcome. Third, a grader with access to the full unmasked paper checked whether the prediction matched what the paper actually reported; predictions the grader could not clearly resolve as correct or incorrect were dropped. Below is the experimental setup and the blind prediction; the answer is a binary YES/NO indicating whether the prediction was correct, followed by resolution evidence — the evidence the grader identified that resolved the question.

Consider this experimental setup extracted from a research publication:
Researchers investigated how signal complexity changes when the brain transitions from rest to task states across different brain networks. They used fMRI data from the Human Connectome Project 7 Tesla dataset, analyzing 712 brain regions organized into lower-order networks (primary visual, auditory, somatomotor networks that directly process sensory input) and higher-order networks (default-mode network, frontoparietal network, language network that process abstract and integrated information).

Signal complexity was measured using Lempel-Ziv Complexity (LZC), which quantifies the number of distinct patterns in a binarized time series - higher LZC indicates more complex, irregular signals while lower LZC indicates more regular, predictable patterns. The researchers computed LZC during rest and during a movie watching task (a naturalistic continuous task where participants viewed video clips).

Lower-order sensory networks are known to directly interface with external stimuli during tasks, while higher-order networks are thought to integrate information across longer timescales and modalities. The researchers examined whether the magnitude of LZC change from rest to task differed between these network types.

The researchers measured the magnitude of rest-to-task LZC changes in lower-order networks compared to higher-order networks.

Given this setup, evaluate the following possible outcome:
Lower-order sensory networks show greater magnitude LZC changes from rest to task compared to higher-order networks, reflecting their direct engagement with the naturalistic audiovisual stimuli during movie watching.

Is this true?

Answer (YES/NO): NO